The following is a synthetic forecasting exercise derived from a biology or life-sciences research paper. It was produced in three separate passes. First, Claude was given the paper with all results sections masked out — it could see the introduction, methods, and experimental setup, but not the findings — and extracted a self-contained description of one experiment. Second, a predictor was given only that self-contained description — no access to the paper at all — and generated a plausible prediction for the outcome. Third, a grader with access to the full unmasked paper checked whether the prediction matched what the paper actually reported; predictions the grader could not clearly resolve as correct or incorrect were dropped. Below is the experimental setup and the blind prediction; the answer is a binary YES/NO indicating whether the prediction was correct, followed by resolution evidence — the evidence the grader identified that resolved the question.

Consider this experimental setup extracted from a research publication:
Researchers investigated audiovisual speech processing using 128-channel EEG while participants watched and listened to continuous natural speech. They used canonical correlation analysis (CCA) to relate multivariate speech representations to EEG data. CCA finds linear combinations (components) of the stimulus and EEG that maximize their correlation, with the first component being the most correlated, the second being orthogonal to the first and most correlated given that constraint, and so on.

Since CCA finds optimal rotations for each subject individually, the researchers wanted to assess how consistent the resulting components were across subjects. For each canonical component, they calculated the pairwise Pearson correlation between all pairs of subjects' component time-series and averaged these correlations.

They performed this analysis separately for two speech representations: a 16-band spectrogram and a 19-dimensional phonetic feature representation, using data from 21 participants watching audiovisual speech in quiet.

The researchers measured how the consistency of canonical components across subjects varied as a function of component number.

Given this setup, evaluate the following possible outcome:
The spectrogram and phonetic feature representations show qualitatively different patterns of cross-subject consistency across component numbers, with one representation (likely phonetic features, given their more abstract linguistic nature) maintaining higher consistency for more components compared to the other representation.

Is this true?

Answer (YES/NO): NO